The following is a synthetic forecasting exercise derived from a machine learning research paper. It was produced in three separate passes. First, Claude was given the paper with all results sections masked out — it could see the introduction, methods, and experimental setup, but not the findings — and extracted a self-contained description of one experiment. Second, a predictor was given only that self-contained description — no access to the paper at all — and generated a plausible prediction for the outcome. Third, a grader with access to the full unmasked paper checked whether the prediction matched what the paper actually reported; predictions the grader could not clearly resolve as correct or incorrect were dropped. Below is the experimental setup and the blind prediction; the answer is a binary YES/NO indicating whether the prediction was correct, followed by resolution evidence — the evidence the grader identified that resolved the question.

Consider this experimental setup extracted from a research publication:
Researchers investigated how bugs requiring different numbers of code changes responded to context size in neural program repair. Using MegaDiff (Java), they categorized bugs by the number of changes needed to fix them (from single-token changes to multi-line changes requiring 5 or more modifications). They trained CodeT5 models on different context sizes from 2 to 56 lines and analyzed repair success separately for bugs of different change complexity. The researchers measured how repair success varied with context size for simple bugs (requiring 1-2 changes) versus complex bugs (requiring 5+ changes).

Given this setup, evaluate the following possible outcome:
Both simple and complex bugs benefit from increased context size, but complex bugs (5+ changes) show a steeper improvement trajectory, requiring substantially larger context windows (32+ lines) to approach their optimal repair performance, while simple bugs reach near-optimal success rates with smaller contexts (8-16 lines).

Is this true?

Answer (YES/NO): NO